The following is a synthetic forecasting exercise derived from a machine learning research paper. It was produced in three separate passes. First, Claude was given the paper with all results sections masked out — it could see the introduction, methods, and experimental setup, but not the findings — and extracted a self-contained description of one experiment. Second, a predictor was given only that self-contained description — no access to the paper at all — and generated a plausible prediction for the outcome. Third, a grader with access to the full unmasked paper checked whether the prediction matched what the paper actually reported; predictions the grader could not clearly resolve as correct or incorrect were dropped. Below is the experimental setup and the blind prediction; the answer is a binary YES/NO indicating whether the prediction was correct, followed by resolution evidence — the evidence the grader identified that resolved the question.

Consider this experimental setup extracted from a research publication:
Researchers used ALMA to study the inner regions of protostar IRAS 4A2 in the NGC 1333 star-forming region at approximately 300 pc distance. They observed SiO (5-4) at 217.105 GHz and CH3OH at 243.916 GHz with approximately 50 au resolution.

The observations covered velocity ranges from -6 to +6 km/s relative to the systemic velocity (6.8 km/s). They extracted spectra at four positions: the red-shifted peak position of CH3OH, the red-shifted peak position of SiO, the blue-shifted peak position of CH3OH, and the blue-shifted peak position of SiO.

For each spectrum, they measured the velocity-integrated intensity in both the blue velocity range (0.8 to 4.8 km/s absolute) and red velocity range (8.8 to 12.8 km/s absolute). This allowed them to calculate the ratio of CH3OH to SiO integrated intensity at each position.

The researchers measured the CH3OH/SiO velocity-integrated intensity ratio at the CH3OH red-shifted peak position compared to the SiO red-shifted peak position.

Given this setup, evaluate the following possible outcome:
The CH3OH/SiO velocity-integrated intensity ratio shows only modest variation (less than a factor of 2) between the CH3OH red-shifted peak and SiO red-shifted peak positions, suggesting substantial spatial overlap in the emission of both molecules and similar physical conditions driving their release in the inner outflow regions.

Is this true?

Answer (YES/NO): NO